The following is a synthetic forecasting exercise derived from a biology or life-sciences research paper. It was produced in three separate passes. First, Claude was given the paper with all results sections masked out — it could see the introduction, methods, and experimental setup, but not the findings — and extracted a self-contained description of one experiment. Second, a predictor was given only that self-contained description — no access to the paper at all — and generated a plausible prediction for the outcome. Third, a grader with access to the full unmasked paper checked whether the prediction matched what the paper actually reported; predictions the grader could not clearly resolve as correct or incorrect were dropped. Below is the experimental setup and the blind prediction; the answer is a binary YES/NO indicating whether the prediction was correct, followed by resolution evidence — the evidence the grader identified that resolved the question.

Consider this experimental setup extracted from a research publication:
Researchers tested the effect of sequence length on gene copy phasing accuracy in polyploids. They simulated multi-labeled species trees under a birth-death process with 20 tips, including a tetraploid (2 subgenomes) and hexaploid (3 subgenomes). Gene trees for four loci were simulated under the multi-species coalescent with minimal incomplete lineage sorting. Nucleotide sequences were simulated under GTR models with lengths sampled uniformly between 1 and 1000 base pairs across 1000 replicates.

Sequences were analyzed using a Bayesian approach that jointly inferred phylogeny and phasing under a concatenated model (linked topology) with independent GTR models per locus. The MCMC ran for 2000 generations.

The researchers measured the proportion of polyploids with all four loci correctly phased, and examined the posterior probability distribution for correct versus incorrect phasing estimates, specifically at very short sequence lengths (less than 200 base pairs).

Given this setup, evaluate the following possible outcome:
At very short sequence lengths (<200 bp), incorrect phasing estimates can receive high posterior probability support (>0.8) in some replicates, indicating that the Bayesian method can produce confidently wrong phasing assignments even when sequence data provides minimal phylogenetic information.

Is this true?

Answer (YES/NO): NO